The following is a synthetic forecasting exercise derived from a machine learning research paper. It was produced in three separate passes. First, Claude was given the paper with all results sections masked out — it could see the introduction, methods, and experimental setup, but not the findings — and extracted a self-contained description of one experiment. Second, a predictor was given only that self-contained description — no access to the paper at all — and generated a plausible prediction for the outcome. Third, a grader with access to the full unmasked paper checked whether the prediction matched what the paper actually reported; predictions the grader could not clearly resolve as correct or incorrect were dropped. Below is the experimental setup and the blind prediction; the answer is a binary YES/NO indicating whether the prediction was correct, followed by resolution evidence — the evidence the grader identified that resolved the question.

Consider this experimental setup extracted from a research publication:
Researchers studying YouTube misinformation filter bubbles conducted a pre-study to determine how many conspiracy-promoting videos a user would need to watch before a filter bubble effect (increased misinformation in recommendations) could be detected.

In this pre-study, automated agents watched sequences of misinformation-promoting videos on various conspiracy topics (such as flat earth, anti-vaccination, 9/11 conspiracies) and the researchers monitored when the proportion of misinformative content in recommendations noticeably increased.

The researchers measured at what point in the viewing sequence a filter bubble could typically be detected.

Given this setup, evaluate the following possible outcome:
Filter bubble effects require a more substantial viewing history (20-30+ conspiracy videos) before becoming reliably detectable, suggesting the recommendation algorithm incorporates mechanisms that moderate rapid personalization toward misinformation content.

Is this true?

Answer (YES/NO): YES